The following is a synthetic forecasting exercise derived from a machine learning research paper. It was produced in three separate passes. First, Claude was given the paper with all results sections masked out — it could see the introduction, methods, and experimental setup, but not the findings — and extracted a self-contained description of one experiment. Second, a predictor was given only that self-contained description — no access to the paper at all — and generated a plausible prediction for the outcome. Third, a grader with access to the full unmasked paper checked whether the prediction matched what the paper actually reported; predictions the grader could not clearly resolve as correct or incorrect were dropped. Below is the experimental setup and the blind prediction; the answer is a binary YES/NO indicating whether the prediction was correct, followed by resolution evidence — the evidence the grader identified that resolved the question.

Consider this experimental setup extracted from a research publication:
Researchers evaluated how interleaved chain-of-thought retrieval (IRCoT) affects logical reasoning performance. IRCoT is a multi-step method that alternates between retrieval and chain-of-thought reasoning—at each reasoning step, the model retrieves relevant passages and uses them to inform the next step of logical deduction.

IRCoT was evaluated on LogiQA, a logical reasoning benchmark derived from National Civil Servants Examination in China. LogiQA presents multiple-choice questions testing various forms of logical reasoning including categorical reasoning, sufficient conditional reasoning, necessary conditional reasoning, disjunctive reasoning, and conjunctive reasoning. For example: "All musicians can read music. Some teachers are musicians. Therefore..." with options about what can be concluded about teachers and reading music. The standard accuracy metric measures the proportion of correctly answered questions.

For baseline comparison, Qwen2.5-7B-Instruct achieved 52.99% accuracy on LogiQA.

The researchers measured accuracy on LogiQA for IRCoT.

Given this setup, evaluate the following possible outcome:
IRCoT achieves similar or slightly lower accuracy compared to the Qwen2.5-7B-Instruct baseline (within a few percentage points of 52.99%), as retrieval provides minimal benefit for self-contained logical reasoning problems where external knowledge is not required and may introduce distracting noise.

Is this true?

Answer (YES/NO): NO